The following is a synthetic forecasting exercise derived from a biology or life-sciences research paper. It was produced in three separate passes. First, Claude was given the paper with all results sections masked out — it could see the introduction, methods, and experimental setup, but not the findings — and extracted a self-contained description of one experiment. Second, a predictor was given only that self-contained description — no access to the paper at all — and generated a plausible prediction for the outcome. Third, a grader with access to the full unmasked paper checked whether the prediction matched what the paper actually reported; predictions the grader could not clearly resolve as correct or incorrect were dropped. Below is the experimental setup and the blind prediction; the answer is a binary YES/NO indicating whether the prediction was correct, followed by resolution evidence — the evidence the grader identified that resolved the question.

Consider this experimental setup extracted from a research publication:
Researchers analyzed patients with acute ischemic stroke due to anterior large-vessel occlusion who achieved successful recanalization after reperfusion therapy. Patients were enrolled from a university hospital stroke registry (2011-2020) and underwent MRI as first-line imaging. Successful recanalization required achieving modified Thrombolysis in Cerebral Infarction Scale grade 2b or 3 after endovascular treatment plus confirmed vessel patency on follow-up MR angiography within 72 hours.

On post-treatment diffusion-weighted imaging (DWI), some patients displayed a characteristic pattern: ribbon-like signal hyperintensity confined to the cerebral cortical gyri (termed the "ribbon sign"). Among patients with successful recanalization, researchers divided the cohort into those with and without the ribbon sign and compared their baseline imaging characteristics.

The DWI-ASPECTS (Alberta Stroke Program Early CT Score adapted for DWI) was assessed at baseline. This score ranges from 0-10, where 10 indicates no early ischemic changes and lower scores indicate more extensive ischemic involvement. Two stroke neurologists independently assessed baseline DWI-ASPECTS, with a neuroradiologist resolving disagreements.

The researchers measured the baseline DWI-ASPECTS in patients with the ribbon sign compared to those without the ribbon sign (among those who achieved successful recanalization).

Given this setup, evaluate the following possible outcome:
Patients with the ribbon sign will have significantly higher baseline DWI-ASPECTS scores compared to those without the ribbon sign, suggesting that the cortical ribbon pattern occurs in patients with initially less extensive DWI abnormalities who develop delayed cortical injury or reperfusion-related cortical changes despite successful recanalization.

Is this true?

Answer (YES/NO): NO